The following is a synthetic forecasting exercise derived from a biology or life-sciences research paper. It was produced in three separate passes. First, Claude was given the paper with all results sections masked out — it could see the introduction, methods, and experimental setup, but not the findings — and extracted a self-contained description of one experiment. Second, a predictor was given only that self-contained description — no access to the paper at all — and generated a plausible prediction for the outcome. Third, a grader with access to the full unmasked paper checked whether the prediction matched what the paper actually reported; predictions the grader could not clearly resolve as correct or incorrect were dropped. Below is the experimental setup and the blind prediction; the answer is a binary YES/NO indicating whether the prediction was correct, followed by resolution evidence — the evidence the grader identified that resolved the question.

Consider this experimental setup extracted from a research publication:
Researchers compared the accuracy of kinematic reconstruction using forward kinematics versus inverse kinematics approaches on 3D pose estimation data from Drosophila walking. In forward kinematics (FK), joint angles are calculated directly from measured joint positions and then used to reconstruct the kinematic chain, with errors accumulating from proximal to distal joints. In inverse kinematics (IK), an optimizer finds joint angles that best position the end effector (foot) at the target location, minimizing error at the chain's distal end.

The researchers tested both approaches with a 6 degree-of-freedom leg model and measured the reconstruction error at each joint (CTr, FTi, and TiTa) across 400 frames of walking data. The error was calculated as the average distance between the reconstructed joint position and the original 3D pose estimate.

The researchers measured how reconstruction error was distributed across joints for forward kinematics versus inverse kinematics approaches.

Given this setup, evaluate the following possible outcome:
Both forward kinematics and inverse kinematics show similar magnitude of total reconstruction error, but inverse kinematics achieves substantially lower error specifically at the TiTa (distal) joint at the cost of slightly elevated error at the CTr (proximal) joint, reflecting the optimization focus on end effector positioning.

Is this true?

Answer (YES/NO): NO